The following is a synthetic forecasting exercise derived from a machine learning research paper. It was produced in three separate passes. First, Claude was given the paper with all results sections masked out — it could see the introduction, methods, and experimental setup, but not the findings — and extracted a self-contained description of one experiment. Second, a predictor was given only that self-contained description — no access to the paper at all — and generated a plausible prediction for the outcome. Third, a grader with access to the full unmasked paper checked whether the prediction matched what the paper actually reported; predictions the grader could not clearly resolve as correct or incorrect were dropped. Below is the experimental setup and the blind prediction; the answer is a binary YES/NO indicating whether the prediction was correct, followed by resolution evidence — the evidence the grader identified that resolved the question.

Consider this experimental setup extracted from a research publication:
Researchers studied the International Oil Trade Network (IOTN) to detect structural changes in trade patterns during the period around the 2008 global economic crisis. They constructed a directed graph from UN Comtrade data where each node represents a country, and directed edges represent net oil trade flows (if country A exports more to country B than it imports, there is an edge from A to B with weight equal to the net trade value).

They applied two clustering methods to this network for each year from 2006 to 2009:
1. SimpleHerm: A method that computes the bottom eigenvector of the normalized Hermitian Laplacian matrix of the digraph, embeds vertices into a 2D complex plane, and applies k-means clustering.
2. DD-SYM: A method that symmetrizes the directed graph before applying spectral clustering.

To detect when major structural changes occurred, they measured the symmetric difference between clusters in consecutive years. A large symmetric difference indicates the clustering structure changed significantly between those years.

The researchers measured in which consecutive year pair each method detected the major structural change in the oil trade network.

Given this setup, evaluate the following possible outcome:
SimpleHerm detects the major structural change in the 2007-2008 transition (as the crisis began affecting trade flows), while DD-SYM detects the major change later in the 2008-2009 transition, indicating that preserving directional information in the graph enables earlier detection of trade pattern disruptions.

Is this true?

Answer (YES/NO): NO